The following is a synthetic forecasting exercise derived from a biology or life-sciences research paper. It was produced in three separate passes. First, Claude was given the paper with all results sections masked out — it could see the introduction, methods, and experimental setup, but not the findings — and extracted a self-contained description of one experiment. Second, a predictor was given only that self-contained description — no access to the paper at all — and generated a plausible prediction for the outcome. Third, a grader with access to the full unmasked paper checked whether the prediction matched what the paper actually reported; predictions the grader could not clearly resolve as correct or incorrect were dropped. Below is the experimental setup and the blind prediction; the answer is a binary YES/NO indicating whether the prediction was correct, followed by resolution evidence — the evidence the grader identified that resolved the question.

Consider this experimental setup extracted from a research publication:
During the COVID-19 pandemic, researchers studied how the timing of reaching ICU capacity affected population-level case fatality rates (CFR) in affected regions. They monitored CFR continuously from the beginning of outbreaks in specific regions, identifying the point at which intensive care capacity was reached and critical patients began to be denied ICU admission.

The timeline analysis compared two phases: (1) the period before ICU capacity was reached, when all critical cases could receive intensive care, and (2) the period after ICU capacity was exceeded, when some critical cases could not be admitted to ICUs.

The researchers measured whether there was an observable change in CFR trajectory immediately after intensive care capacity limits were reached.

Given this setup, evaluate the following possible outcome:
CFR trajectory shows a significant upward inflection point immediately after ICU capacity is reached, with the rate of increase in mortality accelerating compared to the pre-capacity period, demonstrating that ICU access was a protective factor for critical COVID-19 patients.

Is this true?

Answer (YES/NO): YES